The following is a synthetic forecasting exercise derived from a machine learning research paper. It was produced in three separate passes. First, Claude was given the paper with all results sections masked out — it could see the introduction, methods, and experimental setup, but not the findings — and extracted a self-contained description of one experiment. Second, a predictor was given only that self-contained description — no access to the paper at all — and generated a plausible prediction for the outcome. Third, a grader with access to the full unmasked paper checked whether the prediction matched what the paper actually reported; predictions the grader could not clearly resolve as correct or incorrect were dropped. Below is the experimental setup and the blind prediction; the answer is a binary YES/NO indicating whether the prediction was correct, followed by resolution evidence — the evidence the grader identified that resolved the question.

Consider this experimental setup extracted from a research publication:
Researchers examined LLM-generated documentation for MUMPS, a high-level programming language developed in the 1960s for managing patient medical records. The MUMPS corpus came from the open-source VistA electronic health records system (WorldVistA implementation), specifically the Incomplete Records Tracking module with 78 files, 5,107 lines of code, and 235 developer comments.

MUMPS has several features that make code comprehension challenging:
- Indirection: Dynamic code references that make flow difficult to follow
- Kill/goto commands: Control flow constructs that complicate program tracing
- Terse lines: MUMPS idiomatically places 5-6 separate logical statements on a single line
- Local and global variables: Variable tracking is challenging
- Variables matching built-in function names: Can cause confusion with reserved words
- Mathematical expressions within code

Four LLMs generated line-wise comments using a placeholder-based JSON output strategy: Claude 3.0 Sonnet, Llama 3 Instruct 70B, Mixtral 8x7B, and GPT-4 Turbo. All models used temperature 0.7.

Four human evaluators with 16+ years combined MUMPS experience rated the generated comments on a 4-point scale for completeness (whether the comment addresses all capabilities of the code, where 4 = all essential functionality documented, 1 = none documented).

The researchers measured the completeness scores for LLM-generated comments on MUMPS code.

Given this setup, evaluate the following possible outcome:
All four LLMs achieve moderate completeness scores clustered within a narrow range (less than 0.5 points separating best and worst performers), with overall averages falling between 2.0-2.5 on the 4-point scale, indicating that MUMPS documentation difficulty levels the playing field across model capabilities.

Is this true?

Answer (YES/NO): NO